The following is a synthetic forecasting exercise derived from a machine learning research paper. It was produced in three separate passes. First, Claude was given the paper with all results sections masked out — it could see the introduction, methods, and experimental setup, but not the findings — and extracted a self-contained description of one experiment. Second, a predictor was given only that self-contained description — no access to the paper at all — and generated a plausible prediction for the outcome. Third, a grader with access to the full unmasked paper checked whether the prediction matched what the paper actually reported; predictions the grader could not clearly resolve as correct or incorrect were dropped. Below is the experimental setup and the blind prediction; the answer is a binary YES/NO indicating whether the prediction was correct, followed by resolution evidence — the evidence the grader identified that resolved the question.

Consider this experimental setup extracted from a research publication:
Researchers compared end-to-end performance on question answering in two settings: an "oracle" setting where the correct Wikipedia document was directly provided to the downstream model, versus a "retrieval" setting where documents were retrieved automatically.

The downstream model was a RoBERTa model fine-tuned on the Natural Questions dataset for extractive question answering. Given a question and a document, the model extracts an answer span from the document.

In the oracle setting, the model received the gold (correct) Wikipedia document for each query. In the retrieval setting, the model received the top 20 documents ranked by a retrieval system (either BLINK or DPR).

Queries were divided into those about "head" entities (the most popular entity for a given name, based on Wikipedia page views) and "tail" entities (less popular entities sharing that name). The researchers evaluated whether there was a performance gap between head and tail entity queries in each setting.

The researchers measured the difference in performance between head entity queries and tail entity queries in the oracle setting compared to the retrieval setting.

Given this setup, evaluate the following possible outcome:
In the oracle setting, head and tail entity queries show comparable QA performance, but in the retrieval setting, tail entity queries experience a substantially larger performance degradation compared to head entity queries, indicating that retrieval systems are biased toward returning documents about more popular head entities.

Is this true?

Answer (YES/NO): YES